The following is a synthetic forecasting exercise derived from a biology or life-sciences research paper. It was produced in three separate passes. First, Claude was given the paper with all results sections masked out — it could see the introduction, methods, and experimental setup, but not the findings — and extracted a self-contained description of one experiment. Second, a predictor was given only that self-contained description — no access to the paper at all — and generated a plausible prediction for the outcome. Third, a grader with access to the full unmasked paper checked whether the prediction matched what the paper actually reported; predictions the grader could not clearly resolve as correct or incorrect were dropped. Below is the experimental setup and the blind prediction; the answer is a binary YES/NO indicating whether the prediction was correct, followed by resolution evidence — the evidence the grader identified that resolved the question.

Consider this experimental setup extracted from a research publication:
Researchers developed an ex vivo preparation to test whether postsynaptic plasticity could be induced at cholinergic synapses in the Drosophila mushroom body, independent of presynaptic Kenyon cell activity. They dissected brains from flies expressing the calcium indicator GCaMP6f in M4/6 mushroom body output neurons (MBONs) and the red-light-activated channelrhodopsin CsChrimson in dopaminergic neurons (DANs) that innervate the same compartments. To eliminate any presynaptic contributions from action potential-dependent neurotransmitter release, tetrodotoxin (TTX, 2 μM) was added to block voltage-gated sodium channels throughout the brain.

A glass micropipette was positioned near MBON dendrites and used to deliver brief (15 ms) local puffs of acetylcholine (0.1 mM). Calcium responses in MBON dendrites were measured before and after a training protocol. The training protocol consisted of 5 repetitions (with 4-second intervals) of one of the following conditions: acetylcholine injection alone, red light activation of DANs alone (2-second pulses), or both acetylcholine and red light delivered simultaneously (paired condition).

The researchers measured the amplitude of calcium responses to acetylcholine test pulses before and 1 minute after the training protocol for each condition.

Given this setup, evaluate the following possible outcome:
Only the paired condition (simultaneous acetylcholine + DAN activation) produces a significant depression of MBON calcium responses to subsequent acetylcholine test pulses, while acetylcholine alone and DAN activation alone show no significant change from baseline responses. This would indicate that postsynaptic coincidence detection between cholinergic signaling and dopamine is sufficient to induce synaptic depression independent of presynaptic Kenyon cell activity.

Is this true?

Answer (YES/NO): NO